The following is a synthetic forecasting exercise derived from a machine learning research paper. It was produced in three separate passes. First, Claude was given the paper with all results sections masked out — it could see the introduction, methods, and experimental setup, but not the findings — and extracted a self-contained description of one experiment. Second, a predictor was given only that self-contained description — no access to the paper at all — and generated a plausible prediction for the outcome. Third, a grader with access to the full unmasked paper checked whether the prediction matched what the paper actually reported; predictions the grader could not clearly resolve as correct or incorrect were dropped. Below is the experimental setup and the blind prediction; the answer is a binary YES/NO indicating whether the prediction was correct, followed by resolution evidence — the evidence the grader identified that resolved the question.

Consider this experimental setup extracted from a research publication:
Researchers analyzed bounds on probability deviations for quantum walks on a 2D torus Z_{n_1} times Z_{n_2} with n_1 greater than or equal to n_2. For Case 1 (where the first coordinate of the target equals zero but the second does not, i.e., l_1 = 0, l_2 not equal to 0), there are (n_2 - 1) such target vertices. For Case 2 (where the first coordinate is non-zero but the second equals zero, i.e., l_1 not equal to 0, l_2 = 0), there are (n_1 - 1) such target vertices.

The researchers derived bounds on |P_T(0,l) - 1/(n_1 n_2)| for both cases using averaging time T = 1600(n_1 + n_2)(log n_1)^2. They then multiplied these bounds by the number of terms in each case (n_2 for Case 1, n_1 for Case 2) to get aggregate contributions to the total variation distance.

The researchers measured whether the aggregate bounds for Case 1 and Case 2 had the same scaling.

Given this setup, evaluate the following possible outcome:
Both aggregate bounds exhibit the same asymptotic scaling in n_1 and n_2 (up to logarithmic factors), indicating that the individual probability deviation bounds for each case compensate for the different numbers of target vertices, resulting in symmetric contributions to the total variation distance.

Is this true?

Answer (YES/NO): YES